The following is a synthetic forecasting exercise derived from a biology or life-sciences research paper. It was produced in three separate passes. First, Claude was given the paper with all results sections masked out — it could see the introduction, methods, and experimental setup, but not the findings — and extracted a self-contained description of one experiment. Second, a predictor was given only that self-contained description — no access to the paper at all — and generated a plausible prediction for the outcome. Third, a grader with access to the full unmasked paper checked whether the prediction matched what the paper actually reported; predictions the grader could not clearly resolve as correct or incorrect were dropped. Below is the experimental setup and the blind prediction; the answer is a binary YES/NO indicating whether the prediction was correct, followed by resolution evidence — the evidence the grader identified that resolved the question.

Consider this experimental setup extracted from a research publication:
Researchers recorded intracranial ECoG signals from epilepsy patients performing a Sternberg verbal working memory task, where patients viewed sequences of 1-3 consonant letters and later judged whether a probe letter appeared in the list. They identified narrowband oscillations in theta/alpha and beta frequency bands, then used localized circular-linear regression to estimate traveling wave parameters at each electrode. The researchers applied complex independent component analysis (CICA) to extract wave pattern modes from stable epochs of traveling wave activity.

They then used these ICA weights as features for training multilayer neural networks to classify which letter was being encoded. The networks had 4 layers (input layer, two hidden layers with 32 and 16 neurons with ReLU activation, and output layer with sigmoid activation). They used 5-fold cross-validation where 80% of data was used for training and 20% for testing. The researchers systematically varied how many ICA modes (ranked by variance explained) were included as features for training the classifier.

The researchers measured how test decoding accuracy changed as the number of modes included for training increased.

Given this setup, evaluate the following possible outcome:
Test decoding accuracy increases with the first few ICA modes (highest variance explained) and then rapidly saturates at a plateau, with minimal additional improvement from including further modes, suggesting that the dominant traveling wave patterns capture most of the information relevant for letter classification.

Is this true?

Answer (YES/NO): NO